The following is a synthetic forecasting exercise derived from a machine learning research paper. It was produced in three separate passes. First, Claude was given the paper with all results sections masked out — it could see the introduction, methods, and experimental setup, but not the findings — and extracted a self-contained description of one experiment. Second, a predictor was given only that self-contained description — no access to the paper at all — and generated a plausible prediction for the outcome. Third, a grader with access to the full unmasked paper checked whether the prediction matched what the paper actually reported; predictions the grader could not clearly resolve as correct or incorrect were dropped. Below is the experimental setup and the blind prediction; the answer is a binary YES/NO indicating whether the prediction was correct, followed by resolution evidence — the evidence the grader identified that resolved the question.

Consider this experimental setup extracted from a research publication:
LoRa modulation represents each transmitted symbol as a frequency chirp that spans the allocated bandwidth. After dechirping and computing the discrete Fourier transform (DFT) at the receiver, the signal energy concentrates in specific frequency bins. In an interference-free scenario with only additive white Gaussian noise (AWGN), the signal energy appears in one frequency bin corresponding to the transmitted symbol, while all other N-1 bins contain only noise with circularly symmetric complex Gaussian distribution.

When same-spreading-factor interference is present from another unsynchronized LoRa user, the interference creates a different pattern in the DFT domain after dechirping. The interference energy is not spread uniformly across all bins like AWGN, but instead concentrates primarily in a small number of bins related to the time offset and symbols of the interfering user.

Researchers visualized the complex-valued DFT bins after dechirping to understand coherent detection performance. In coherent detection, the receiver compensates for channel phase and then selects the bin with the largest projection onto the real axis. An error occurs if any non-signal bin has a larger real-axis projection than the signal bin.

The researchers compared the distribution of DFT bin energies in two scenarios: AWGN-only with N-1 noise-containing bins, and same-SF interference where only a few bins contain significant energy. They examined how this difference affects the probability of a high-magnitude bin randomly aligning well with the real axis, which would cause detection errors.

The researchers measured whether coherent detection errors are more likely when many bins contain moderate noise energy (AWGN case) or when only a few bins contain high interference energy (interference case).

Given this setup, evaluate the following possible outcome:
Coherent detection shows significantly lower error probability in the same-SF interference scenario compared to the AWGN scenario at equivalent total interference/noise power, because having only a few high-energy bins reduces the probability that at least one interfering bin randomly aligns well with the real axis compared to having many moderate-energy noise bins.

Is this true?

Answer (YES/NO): YES